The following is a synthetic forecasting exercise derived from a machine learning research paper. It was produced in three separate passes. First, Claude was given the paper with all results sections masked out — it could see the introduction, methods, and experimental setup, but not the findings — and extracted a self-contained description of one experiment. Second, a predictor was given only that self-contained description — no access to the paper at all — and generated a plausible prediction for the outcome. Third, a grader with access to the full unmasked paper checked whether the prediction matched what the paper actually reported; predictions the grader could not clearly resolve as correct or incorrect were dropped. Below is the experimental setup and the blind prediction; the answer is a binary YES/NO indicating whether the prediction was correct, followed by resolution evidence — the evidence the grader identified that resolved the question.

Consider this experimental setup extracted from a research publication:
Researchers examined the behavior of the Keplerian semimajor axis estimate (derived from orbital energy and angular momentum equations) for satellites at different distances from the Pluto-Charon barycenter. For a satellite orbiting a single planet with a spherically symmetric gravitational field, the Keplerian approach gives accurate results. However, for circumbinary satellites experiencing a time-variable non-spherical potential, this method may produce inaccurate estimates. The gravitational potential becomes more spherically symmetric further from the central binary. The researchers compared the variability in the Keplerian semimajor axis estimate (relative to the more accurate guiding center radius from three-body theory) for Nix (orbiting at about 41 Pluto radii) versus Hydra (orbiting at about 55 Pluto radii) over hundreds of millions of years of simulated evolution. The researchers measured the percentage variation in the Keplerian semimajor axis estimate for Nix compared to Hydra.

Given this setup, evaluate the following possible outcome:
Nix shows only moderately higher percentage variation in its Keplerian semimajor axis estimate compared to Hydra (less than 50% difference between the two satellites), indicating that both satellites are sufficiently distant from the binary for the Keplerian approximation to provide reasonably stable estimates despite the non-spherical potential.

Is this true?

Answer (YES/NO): NO